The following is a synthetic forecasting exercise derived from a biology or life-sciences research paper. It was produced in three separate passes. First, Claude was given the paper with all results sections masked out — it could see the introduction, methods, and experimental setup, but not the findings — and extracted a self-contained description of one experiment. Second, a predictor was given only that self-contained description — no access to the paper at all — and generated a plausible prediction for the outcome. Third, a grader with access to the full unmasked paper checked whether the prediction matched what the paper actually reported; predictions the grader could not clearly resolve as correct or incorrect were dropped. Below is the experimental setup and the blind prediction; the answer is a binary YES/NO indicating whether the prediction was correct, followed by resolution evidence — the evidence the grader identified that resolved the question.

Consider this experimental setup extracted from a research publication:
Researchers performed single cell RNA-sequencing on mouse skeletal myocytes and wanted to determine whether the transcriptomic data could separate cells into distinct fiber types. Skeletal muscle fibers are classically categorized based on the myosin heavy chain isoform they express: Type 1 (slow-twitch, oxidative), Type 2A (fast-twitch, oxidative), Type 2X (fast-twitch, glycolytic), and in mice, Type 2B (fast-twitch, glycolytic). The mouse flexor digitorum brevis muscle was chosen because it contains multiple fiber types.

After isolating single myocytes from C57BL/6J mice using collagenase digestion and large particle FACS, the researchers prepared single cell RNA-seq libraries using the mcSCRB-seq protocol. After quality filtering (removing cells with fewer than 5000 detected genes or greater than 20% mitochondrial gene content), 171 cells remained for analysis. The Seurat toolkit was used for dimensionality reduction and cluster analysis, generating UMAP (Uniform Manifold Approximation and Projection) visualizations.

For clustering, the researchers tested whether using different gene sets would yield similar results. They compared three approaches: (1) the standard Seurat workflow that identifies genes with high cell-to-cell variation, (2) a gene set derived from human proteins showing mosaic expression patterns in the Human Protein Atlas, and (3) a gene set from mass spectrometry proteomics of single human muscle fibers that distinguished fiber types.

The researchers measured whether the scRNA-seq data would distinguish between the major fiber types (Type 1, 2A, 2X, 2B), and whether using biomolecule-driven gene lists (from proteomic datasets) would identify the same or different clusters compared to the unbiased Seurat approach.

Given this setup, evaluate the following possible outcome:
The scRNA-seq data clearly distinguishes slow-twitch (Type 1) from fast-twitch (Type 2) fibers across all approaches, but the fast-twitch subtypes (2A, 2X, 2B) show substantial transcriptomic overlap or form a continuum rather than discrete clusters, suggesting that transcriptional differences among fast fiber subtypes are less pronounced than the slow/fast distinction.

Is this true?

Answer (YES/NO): NO